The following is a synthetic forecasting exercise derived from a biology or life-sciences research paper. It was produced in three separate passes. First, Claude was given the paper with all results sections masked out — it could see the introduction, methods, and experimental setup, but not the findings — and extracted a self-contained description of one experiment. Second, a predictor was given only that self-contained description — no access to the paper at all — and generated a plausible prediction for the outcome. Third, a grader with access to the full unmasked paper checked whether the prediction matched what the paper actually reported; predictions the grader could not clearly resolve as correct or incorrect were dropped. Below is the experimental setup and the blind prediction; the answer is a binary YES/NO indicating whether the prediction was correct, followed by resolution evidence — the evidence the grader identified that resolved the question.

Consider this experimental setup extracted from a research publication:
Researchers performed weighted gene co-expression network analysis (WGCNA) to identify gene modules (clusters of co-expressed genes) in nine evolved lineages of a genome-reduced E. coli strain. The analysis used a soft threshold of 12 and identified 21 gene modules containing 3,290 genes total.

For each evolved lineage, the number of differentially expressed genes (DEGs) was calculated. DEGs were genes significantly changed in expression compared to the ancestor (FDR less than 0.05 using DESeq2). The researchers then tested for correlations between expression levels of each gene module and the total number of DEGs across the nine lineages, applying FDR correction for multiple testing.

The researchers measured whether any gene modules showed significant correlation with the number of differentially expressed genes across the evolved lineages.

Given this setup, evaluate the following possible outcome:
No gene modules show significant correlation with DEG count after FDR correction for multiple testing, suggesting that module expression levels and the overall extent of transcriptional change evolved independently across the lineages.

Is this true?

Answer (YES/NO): NO